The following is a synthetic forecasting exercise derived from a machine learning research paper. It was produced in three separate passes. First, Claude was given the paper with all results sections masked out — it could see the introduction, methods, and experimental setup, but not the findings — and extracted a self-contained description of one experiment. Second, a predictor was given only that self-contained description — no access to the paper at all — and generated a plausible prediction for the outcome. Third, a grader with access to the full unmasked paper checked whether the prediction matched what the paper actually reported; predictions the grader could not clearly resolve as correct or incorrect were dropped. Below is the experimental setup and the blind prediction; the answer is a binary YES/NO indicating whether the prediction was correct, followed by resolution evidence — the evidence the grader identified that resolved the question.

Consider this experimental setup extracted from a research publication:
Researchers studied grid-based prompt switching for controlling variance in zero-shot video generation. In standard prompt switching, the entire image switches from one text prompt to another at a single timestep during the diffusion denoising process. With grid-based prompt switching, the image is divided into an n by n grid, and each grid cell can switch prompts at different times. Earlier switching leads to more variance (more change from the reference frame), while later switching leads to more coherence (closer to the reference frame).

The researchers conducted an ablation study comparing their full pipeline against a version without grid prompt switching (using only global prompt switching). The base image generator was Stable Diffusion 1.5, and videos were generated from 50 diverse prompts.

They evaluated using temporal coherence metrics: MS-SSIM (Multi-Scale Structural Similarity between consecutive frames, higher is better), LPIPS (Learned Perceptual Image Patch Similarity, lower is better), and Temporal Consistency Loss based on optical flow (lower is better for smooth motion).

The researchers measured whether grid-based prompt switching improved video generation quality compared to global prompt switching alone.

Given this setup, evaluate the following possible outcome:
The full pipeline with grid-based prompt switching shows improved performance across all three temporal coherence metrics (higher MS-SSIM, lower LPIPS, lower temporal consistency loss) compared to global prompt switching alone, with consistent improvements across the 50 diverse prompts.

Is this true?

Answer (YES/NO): YES